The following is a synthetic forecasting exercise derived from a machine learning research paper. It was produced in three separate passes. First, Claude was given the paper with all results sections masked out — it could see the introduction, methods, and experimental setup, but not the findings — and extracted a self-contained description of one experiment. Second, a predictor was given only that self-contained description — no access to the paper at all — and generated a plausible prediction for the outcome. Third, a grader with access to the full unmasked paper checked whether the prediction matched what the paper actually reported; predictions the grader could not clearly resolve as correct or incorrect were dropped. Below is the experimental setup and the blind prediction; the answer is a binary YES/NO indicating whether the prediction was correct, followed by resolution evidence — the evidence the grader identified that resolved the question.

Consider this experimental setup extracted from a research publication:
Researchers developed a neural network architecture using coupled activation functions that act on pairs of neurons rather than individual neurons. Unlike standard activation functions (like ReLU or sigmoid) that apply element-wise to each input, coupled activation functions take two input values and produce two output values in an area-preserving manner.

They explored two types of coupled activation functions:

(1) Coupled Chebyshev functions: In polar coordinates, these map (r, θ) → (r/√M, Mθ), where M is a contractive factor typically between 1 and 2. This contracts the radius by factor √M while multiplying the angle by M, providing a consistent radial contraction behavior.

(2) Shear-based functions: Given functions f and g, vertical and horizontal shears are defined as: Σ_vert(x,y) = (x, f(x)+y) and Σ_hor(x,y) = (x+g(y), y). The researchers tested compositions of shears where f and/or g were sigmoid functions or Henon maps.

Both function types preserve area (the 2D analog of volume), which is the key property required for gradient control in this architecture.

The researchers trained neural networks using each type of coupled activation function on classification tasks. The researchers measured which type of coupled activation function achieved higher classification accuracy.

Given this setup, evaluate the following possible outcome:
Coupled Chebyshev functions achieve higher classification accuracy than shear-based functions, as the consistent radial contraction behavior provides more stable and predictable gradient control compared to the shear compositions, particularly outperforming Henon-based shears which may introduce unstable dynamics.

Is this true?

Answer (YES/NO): YES